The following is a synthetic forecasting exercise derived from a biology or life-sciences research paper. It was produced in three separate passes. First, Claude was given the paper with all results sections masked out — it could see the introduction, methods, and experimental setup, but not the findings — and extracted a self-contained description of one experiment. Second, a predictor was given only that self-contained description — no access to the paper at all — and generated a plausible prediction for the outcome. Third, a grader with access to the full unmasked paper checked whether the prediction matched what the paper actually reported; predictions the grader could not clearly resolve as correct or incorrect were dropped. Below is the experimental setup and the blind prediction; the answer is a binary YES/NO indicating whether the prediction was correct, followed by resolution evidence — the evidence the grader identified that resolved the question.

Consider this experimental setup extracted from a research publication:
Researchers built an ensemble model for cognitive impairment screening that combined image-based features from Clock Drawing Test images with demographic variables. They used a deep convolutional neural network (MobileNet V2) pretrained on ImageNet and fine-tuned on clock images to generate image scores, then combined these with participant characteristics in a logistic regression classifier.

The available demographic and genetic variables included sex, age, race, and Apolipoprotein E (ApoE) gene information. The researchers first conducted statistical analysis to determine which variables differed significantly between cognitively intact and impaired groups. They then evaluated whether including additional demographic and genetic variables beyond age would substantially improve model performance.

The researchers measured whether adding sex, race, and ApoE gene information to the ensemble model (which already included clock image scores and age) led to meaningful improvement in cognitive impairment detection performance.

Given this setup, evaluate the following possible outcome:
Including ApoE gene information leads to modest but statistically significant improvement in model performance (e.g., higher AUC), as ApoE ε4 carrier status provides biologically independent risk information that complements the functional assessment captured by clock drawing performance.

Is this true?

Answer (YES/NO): NO